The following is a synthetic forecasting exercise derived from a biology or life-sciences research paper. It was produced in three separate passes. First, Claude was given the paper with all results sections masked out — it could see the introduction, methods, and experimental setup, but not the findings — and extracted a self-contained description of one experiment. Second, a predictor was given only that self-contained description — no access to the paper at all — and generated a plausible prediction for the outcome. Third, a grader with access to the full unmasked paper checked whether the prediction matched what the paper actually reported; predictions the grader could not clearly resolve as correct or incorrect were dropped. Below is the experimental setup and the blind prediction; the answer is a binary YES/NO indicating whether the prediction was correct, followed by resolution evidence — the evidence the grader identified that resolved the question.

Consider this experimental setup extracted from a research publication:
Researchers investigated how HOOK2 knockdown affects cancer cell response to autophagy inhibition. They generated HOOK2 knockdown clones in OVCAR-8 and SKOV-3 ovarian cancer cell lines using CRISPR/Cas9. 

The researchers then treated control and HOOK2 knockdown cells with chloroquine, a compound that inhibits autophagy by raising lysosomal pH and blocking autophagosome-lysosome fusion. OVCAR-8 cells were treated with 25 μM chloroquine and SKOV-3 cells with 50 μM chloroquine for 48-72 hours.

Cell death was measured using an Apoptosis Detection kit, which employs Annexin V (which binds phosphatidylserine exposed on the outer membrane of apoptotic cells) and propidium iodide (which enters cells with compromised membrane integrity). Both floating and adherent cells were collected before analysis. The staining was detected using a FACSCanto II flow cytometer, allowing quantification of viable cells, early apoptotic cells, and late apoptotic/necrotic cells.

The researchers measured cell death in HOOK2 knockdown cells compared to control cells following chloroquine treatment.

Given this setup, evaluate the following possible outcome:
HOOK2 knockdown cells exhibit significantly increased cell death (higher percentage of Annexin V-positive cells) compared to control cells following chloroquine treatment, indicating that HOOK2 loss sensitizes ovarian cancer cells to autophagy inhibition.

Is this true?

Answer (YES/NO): YES